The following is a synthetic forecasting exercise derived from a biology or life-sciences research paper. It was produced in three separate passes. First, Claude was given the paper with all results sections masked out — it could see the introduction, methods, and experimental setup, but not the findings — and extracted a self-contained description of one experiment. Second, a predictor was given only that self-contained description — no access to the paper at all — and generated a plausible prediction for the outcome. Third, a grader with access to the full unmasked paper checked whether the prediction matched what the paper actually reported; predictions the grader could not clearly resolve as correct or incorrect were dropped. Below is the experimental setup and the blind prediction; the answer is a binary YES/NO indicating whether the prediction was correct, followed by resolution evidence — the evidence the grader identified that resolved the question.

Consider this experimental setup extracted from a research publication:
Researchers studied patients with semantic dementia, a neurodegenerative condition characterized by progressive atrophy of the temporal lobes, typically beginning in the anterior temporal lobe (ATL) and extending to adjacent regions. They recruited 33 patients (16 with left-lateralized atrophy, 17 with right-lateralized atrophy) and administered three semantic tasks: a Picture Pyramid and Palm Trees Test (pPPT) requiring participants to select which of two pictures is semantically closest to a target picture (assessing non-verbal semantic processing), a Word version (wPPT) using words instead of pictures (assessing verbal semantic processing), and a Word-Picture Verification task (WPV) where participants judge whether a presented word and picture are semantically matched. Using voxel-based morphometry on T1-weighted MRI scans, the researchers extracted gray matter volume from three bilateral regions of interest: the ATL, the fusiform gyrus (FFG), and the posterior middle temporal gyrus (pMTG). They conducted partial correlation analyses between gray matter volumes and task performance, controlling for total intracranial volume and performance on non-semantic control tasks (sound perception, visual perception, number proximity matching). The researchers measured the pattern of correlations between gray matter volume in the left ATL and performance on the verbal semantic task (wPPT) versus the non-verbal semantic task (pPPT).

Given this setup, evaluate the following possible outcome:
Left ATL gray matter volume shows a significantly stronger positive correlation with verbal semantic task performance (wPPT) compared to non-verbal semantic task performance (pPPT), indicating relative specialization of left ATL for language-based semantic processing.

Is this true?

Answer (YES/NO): YES